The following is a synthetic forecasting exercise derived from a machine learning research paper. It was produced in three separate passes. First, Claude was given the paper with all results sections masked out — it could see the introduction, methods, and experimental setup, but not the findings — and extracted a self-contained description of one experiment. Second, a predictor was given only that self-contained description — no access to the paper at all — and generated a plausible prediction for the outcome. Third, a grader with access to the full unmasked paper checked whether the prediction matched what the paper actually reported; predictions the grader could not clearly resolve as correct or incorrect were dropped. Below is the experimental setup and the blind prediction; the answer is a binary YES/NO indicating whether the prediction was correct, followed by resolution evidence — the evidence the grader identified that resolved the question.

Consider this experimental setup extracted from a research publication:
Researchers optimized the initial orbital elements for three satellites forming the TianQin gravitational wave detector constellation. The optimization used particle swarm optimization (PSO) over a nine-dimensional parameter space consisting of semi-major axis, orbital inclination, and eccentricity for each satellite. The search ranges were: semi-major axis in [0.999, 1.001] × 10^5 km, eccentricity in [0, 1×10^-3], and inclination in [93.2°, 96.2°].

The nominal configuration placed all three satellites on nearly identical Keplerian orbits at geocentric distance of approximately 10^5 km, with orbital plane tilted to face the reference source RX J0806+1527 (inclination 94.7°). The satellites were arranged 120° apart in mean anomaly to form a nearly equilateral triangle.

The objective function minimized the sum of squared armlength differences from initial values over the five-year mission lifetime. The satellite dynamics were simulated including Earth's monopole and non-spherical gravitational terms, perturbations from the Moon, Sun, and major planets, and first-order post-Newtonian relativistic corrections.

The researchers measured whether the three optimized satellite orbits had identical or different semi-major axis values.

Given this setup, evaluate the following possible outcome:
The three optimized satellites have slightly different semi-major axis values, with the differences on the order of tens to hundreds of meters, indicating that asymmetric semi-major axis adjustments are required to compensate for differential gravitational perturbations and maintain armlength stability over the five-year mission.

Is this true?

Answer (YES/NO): NO